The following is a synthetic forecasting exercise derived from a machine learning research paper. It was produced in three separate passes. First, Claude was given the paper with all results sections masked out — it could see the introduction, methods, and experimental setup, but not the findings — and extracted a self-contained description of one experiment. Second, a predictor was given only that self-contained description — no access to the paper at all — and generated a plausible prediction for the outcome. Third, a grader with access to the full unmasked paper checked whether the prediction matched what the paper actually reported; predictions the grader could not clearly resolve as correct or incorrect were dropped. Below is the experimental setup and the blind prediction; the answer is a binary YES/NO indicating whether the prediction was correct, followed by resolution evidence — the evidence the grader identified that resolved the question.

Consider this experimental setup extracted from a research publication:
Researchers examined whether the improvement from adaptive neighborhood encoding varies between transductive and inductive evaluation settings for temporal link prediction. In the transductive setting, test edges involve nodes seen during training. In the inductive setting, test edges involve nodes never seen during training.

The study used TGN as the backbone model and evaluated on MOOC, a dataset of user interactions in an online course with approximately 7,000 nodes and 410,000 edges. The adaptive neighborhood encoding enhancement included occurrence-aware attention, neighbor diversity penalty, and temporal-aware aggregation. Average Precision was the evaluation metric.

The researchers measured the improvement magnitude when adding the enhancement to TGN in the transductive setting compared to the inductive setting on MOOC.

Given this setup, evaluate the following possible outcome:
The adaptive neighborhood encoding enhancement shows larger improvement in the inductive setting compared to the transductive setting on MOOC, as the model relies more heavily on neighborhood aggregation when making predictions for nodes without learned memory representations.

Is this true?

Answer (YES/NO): NO